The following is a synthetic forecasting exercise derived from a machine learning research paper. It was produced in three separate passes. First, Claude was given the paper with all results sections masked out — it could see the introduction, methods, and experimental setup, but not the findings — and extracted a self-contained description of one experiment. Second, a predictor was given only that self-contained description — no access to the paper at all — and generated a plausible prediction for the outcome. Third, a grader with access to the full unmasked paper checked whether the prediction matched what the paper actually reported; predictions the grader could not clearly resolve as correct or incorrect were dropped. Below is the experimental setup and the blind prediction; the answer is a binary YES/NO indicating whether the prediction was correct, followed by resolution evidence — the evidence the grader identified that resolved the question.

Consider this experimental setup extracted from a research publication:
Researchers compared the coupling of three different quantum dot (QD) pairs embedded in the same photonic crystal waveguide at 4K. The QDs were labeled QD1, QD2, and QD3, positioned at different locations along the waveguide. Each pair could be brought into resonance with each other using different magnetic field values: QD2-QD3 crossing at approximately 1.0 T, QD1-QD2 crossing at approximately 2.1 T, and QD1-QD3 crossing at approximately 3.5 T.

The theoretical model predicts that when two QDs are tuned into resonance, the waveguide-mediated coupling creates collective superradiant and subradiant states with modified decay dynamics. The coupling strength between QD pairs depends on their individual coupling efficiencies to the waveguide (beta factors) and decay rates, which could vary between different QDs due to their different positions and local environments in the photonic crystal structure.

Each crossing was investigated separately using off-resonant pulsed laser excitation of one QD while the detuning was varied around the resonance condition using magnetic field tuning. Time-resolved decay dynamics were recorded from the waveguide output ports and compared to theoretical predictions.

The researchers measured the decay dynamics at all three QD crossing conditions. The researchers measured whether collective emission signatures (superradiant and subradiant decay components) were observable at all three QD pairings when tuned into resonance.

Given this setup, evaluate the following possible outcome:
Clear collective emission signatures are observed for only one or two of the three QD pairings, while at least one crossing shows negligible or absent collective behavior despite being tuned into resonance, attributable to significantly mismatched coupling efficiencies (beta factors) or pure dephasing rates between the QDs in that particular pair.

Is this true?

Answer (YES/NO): NO